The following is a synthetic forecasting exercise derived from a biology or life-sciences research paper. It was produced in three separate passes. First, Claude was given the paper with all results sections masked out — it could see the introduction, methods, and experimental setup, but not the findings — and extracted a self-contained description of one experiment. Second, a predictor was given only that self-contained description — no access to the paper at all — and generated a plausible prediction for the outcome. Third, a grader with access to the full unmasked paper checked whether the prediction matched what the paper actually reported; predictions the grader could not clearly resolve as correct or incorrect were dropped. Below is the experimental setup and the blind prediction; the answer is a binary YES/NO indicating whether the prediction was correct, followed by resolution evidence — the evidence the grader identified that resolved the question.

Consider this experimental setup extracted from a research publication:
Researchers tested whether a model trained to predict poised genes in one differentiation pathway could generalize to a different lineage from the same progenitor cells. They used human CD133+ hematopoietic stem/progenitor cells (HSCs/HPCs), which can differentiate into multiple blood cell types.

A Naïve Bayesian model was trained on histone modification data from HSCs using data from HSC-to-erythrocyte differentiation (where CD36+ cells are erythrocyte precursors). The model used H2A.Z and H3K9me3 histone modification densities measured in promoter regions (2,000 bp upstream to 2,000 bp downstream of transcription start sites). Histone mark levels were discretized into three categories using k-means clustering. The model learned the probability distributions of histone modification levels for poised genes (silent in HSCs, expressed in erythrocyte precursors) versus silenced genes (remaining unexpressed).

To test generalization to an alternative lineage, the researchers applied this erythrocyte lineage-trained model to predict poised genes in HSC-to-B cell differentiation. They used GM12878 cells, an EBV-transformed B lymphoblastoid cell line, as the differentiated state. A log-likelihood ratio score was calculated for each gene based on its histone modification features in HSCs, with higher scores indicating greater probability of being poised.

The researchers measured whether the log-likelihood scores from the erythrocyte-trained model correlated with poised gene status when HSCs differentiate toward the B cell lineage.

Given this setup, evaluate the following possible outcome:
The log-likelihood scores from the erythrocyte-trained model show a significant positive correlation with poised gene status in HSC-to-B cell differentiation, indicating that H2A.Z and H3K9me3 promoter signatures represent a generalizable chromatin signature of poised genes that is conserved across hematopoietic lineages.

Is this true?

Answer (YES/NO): YES